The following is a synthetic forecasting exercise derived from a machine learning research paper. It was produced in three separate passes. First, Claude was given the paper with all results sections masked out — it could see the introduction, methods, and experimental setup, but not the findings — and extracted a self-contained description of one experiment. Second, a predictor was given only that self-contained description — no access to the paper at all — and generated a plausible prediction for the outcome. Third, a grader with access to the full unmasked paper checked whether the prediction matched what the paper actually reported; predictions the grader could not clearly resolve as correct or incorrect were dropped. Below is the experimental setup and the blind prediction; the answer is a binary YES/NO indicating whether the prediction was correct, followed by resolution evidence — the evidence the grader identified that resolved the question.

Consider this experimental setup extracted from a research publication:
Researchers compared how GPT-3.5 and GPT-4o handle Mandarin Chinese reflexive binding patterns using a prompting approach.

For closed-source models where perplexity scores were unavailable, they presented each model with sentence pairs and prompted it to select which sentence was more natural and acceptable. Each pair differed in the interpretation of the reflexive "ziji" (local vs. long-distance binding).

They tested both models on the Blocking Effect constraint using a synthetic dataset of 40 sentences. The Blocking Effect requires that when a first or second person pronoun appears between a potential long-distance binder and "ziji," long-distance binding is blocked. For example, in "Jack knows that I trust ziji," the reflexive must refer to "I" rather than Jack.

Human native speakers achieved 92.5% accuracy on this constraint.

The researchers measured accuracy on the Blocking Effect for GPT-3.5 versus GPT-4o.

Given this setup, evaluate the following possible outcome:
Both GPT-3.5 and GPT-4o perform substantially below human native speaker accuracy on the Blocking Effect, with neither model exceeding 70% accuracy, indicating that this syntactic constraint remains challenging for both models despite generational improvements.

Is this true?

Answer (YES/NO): YES